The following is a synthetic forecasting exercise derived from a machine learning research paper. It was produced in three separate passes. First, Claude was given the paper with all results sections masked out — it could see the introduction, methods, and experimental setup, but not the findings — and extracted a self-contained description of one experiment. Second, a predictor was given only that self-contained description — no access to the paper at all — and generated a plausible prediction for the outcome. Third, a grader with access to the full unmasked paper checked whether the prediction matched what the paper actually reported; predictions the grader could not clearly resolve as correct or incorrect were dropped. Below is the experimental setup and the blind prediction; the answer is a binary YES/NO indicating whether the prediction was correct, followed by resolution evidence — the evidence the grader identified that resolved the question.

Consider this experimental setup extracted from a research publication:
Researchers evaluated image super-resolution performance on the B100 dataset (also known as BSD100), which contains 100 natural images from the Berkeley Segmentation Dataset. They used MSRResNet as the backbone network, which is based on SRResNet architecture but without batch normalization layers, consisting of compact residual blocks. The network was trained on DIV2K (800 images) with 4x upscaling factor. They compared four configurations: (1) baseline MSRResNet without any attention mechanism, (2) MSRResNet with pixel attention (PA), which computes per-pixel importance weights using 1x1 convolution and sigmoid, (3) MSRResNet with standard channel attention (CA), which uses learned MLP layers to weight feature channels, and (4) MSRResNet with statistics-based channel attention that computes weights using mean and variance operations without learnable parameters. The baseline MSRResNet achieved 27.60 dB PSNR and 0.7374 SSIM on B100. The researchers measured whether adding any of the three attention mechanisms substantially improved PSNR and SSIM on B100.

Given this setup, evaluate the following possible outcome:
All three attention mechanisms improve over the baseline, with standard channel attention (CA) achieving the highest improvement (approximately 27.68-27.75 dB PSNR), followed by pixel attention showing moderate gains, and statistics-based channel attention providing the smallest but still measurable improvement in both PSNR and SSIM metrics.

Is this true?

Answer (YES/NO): NO